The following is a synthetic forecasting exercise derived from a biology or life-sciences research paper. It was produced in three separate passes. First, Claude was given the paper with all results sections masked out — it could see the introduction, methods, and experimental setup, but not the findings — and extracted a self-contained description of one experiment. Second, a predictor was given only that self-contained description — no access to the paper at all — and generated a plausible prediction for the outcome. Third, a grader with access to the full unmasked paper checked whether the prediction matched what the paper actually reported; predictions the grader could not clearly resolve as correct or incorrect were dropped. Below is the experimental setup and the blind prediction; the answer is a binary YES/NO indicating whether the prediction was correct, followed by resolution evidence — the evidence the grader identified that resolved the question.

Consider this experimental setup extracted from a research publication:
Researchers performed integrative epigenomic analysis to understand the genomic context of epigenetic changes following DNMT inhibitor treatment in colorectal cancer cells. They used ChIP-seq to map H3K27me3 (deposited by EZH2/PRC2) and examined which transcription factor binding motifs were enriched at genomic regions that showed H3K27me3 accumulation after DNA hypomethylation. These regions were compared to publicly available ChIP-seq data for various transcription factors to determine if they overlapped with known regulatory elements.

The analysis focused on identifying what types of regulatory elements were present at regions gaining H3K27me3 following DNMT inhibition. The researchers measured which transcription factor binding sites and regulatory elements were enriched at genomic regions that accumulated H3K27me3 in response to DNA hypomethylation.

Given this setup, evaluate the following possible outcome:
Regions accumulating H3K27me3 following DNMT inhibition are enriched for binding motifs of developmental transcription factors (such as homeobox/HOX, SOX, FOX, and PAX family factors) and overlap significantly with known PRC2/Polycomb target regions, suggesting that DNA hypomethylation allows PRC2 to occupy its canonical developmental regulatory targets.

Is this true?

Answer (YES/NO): NO